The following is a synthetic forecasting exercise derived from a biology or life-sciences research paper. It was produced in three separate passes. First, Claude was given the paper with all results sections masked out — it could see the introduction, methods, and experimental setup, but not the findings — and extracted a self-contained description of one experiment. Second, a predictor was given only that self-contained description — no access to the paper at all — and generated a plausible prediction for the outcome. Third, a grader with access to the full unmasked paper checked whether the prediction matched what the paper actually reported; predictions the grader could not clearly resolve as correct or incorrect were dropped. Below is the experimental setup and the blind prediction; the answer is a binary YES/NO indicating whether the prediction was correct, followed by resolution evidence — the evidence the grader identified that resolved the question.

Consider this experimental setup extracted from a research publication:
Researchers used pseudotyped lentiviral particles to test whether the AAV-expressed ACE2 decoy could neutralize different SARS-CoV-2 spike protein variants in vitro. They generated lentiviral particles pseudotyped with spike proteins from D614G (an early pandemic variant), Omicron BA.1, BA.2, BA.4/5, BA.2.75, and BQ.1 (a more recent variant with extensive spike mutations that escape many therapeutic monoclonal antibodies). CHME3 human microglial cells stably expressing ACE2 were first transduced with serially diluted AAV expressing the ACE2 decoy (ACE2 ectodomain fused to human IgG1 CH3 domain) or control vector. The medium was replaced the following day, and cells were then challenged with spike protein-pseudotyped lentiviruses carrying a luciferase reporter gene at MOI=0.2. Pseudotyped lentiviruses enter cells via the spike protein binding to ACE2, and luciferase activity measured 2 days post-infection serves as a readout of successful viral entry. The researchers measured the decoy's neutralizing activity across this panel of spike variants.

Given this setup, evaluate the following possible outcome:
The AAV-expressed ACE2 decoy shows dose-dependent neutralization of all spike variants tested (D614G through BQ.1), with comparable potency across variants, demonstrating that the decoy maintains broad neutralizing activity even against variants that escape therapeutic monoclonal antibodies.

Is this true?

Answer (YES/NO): NO